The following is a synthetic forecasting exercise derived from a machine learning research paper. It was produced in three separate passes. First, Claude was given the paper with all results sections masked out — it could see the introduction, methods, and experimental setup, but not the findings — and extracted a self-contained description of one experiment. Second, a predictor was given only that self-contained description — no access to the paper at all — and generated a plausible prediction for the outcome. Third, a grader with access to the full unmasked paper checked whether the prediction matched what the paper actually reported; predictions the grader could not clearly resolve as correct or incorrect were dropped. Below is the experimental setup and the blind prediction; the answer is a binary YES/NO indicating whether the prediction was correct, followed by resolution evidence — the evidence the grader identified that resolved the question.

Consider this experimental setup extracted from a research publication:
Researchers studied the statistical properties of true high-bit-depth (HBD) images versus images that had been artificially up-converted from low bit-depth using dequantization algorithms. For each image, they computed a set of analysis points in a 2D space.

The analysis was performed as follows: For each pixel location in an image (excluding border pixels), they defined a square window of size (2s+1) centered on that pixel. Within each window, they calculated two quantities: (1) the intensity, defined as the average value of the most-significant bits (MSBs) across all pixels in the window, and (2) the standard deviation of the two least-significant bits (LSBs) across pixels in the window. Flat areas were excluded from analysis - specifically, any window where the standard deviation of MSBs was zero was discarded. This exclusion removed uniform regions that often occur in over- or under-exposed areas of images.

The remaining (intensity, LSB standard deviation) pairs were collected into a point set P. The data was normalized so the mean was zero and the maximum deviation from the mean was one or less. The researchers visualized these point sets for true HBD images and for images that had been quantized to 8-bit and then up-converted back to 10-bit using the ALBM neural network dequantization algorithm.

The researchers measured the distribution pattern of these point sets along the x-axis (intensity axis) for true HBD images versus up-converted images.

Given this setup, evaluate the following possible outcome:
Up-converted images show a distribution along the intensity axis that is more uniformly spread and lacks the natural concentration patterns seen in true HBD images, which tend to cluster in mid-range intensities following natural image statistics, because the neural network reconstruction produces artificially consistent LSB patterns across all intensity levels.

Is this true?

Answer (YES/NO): NO